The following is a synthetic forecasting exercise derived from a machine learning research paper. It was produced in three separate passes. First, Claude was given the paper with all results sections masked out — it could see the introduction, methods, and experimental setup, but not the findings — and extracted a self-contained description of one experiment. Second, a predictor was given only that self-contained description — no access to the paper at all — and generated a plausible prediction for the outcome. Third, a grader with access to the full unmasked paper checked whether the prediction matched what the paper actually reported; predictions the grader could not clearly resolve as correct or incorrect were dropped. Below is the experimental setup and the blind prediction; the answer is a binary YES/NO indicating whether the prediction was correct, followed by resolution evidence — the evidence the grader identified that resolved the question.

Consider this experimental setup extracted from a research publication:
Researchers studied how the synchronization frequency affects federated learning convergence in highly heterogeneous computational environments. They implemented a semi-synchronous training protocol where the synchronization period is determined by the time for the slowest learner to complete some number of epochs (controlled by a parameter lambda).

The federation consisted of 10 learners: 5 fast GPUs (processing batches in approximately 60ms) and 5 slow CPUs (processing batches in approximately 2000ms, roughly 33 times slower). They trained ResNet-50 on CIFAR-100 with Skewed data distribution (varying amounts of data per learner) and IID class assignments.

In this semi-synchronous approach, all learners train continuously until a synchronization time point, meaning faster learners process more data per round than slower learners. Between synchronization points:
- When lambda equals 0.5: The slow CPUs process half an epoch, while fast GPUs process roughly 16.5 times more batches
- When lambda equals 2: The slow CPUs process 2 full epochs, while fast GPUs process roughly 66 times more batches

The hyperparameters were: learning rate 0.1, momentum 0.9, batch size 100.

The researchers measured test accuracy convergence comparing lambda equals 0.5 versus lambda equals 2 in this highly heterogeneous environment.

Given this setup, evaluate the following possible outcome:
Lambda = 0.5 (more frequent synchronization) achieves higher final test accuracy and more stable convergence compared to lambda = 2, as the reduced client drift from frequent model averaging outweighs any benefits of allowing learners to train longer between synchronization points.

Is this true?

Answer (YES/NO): YES